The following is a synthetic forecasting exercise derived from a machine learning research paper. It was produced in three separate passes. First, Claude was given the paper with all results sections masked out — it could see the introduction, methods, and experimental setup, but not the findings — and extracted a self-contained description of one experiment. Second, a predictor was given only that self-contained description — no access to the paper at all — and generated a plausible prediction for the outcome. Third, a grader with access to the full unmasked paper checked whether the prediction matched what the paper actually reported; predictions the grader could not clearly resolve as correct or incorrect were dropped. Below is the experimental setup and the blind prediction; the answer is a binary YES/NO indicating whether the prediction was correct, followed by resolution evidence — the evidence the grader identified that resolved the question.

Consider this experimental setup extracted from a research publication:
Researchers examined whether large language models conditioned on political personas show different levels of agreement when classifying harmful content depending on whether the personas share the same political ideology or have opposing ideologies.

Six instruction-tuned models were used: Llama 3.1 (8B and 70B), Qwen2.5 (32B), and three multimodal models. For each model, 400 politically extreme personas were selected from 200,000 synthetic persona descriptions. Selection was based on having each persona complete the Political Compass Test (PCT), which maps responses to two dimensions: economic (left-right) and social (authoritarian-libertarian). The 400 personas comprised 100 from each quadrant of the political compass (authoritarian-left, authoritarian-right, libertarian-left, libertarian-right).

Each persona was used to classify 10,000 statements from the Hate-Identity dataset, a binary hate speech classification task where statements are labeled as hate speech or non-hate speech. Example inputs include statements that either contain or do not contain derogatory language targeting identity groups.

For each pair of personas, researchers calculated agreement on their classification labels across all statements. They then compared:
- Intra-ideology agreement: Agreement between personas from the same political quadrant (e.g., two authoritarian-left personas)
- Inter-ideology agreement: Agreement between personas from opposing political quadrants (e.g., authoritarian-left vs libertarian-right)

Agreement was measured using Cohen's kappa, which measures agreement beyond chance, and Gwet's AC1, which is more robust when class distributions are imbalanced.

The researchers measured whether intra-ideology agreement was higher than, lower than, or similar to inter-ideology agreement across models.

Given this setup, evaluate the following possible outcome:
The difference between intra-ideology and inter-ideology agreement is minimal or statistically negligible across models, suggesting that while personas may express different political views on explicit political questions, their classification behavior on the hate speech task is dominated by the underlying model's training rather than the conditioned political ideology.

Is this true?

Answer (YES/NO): NO